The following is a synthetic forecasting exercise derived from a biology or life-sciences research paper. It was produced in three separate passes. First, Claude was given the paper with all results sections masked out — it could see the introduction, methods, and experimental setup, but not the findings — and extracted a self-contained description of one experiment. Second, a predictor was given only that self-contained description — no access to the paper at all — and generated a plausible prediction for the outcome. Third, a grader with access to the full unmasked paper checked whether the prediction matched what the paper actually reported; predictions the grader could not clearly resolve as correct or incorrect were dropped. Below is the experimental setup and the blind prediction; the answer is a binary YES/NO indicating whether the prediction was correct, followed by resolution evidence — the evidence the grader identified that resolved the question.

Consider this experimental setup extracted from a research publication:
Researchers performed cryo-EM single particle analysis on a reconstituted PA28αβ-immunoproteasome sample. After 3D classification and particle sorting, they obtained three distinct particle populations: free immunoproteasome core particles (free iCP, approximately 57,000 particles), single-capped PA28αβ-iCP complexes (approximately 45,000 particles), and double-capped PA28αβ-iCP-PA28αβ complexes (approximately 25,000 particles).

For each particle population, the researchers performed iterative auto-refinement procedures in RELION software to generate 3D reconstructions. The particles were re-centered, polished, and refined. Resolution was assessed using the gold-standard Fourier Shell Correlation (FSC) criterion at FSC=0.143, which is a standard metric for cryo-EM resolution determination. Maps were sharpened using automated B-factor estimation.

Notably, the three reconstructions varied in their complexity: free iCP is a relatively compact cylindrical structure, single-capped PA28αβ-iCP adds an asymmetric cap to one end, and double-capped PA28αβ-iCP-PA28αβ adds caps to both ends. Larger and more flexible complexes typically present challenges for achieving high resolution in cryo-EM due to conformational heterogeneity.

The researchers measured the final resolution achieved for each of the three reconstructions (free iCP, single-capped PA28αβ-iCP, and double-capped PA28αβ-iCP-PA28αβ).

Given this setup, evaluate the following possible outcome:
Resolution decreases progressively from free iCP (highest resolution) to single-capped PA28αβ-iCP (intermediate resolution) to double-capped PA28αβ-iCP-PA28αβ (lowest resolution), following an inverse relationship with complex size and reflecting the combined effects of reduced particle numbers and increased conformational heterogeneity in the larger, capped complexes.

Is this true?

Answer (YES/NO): YES